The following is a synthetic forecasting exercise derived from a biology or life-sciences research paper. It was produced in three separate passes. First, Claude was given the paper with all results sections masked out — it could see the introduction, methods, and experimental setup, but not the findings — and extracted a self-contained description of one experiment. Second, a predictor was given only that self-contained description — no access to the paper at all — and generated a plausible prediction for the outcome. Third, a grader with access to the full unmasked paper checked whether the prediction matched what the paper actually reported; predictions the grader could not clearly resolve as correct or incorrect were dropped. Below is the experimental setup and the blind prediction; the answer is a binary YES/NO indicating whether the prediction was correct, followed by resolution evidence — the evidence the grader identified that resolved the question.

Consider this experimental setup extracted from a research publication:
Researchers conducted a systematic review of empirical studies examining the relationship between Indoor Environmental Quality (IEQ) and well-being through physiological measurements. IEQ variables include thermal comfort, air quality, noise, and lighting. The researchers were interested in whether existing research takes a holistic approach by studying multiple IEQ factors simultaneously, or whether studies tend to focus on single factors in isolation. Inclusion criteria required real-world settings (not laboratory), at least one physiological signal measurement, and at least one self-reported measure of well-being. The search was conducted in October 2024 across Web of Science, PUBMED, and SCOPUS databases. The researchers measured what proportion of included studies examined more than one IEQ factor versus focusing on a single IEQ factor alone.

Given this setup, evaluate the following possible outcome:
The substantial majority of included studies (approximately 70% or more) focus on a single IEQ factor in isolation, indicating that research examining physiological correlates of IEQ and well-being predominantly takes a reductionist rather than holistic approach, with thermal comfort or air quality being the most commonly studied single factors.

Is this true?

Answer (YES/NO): NO